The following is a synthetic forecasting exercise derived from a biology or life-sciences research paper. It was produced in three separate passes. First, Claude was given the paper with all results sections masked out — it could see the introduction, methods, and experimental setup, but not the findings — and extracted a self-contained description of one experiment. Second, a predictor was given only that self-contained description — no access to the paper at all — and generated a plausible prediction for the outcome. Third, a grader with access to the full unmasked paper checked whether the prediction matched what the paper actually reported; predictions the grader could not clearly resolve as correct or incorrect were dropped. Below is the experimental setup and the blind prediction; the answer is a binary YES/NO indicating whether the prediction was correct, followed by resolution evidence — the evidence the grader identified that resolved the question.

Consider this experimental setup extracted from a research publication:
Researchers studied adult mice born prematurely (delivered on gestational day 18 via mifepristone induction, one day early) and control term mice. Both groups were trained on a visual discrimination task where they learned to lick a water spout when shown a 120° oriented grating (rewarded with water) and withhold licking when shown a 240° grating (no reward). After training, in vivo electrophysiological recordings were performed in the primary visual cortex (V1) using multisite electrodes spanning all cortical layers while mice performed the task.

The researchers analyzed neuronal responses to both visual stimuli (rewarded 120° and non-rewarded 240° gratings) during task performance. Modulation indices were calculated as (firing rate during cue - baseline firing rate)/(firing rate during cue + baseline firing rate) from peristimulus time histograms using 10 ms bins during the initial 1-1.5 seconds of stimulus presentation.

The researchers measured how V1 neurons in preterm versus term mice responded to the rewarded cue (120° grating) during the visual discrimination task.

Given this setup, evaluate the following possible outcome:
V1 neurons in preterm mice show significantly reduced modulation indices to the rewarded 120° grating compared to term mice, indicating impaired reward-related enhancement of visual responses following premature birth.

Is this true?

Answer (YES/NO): NO